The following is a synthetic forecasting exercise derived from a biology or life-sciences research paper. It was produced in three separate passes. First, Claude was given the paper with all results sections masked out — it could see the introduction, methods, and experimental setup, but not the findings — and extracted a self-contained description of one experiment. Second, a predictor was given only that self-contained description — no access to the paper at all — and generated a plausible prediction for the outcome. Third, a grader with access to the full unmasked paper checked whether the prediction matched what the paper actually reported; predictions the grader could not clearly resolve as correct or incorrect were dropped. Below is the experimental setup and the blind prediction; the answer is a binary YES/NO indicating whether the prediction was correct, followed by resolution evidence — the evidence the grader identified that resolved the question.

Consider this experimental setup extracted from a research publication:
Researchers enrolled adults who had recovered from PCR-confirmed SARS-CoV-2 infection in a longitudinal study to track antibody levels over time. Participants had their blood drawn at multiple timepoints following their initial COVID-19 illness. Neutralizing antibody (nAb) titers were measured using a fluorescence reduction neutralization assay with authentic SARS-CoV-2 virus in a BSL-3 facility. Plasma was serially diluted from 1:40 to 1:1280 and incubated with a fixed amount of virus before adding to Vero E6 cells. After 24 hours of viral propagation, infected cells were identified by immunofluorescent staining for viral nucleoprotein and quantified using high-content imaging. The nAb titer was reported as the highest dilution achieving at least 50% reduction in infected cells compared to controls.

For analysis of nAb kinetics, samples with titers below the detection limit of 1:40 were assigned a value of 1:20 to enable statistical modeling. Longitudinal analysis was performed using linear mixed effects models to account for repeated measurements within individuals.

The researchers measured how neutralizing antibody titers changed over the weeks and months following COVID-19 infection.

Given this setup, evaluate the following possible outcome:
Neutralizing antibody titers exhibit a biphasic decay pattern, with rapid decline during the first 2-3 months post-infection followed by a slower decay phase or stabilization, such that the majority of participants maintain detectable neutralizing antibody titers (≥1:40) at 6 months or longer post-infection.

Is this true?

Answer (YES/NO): NO